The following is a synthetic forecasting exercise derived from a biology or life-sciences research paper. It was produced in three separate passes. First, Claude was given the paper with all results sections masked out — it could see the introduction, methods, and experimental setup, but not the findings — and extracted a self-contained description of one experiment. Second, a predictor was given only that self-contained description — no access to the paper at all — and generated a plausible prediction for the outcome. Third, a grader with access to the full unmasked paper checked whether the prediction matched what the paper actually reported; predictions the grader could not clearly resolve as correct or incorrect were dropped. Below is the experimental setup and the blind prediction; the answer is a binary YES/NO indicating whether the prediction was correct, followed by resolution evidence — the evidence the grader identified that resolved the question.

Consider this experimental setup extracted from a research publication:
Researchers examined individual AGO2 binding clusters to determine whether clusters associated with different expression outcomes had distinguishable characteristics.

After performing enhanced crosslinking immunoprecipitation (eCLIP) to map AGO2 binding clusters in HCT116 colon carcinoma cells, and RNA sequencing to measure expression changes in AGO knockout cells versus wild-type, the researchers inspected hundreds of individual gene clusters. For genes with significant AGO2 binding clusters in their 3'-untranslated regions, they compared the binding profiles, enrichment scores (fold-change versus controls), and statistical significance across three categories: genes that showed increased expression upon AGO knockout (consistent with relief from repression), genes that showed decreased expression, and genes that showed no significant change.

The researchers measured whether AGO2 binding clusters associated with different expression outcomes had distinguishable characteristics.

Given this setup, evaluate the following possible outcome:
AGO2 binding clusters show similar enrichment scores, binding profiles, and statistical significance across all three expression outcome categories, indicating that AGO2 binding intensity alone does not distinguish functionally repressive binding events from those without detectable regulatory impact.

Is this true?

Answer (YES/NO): YES